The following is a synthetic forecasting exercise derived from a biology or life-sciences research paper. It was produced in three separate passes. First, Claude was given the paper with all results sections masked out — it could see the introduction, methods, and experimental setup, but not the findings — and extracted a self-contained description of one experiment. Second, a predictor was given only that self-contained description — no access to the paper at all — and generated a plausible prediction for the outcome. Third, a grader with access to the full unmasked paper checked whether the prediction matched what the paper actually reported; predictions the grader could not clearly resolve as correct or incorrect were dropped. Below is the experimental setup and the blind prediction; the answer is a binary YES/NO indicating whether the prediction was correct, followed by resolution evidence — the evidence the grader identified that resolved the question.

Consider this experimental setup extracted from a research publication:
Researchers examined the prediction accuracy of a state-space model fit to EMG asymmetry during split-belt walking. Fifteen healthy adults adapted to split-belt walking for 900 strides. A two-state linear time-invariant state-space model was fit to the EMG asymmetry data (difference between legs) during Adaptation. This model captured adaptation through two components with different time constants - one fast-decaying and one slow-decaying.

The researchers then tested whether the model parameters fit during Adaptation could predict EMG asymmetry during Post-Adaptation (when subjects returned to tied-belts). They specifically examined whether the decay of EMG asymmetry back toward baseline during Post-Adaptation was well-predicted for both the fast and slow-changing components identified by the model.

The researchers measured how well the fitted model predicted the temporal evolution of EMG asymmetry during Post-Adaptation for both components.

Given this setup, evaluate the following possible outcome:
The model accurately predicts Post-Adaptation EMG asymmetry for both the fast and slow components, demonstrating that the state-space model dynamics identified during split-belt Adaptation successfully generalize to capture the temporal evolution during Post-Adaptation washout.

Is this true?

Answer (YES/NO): NO